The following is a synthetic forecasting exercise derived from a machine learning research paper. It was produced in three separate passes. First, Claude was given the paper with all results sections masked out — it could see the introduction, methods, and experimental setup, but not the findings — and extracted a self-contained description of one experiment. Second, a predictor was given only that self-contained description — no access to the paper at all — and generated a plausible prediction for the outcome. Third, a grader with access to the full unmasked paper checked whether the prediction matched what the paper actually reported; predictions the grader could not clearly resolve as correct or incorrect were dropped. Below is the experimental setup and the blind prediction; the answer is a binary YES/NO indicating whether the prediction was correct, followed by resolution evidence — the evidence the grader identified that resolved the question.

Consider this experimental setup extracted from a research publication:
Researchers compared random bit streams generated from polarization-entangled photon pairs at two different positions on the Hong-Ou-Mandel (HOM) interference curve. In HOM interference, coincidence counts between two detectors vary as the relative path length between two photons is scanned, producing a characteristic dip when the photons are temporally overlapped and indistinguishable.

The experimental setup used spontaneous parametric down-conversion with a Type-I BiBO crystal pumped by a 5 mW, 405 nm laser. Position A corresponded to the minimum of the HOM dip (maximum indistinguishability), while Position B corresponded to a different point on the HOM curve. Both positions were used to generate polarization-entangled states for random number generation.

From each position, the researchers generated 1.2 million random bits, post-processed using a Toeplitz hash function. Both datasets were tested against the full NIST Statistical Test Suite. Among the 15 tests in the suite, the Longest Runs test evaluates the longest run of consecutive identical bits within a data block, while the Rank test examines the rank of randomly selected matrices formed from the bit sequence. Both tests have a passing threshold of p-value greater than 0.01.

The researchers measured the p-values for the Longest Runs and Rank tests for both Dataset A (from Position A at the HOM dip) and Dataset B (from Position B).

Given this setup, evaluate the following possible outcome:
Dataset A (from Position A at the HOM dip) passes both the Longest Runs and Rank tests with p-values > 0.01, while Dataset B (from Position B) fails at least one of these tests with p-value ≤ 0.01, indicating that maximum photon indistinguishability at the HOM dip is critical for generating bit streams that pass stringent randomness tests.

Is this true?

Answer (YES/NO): NO